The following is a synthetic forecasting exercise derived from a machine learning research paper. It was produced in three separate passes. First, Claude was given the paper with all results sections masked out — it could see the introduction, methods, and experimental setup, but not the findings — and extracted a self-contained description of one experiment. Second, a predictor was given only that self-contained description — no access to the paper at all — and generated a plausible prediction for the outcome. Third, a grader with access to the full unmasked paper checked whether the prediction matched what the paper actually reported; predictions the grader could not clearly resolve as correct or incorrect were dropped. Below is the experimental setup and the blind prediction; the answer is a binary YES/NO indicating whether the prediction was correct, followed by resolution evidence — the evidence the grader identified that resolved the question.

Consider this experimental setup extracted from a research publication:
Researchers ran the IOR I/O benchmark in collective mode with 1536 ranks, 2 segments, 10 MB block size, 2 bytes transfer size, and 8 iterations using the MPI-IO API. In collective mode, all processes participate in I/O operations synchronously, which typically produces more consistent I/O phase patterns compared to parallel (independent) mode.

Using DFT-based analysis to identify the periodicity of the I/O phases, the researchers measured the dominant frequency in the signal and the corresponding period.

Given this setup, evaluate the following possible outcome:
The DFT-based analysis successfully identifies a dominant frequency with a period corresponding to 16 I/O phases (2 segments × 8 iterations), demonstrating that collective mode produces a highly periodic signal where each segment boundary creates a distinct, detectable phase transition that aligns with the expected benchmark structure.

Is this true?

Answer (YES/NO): NO